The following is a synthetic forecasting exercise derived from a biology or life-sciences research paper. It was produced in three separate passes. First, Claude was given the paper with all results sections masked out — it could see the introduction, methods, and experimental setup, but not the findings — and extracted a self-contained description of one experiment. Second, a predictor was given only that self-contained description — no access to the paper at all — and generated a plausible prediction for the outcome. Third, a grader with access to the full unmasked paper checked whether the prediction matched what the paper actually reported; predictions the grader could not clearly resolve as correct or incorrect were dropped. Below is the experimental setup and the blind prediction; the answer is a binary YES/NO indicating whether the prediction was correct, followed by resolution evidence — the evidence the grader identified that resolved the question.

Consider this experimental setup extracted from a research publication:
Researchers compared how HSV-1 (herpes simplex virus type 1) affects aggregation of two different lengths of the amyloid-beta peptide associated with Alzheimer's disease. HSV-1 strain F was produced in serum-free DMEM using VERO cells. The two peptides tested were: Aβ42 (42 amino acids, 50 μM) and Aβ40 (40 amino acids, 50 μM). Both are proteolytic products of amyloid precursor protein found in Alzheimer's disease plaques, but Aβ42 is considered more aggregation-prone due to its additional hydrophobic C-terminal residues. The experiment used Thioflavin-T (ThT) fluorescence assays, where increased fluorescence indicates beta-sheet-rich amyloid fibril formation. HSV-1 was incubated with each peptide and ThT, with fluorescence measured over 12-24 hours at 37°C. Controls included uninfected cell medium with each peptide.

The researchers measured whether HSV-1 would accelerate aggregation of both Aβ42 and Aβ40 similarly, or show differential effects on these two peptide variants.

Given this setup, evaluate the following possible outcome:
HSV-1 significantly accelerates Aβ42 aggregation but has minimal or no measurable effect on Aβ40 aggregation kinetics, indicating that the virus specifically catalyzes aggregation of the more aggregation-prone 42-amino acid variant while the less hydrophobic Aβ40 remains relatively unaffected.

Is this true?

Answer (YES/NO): NO